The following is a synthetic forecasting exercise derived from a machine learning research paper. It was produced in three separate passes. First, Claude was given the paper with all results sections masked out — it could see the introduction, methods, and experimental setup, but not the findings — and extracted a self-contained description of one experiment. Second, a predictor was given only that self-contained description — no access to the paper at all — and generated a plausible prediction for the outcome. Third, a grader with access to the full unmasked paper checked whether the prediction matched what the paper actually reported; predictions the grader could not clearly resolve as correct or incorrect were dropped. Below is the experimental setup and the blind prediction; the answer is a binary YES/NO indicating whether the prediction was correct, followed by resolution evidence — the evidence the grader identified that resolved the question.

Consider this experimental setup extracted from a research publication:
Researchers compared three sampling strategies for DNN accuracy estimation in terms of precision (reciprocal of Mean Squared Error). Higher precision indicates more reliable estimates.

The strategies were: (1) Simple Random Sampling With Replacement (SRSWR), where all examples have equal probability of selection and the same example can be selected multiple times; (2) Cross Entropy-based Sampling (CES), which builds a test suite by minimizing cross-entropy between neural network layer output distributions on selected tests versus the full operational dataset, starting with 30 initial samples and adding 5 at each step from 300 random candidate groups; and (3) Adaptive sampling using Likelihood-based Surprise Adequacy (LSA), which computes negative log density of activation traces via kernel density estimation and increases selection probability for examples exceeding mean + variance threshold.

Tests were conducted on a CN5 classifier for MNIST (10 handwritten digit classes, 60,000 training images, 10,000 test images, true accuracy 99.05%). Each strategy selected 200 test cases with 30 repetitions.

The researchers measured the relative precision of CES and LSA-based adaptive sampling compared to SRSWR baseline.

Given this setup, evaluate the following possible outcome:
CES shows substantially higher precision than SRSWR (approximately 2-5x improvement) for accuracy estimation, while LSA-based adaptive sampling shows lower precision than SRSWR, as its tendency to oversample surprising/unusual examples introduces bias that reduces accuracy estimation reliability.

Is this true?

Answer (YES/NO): NO